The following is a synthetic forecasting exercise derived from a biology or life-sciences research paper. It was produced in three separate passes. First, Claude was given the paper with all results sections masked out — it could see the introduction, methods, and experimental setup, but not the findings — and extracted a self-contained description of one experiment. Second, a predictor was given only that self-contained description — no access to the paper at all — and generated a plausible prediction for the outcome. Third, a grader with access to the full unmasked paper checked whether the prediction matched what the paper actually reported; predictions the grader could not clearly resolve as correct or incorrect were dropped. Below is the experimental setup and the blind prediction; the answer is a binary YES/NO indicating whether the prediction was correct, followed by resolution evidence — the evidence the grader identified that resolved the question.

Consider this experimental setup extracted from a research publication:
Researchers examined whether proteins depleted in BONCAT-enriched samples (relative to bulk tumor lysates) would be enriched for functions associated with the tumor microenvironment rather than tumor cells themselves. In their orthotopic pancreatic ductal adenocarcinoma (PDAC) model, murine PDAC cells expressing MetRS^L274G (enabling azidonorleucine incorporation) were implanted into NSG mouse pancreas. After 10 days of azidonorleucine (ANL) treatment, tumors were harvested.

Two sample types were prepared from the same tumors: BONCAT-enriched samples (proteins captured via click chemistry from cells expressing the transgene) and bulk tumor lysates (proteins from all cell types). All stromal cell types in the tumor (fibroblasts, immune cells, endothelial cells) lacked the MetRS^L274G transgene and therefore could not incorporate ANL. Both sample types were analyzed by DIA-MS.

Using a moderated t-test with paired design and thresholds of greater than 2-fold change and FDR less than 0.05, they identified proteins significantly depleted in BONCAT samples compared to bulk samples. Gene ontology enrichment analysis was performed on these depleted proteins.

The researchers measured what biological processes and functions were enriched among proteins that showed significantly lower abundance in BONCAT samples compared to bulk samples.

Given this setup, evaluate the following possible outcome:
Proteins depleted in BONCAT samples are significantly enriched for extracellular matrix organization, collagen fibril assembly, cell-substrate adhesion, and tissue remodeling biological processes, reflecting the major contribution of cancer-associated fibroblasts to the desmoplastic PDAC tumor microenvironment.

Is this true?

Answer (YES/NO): NO